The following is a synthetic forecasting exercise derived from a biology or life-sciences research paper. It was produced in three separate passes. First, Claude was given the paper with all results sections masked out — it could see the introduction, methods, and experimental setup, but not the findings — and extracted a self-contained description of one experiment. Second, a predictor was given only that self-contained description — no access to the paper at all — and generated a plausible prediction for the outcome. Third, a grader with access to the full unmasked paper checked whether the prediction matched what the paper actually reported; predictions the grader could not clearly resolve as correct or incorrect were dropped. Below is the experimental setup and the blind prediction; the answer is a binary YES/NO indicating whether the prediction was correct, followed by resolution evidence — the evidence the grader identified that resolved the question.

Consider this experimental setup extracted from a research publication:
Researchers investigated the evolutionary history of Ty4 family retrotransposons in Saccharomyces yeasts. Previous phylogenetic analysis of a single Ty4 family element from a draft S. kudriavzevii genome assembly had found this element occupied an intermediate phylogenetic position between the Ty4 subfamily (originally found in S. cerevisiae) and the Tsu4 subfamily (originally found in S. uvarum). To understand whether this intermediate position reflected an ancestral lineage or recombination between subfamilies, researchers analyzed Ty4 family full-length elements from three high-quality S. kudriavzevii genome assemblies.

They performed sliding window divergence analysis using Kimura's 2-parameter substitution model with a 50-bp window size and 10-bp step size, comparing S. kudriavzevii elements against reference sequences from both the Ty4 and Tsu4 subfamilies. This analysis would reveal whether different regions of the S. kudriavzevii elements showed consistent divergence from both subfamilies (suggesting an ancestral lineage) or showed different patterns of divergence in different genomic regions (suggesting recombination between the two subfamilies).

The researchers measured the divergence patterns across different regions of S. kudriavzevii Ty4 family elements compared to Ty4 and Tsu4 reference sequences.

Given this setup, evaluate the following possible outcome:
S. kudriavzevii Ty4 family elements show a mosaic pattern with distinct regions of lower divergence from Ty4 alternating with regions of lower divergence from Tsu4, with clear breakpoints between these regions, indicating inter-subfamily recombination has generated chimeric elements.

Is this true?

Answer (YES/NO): YES